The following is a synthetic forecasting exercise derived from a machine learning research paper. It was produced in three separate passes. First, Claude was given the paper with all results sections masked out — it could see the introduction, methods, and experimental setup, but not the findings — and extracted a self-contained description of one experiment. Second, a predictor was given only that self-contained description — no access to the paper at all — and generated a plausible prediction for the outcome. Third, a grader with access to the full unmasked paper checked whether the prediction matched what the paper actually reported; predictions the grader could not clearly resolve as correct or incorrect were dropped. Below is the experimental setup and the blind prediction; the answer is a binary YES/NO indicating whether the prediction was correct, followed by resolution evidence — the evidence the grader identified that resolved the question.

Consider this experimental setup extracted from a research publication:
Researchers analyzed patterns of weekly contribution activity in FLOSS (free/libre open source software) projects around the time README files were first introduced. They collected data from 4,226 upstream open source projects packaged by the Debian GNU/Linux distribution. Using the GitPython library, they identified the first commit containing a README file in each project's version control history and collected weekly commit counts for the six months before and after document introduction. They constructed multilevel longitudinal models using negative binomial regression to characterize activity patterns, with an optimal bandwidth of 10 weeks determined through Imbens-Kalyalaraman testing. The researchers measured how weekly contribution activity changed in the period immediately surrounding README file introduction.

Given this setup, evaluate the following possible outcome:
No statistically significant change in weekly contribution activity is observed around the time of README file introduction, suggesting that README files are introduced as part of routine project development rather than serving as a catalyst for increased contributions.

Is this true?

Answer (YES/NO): NO